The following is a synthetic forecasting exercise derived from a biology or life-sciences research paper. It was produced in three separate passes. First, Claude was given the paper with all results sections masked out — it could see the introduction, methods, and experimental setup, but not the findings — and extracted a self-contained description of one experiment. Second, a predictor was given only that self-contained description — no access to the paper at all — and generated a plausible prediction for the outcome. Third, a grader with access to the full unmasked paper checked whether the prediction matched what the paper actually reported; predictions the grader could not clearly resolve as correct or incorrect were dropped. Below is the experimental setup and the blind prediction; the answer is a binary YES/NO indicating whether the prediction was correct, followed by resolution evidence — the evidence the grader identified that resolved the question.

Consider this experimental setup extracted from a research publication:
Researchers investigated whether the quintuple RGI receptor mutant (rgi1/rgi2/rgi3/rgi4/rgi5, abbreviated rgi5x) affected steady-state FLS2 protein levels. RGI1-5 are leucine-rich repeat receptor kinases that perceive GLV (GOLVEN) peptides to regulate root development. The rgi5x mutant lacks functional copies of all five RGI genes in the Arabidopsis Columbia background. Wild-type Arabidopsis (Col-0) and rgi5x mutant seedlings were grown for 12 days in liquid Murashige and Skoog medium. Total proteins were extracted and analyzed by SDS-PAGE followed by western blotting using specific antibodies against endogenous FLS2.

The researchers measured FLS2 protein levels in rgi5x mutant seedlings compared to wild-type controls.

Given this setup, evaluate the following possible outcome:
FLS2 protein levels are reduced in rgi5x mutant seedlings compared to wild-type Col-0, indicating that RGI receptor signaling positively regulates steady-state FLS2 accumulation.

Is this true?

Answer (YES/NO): YES